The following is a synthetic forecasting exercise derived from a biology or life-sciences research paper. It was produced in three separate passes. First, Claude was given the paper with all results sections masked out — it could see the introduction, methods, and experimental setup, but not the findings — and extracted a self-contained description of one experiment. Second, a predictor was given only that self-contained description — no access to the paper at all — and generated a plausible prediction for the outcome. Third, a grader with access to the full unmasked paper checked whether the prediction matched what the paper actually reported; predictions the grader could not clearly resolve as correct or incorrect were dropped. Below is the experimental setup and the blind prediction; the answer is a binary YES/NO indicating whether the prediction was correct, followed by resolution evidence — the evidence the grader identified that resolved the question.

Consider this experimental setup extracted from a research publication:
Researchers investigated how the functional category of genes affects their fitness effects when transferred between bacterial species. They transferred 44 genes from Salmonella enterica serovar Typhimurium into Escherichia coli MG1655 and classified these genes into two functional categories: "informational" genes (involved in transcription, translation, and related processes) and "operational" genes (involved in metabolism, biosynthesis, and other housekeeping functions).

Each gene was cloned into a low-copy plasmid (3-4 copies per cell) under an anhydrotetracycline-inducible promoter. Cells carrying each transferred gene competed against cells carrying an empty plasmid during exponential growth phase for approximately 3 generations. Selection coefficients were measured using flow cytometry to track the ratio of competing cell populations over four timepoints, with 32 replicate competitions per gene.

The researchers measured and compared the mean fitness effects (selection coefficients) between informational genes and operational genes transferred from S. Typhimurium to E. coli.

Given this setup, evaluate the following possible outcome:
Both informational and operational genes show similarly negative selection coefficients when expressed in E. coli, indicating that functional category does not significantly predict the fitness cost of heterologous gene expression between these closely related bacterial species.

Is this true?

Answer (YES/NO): YES